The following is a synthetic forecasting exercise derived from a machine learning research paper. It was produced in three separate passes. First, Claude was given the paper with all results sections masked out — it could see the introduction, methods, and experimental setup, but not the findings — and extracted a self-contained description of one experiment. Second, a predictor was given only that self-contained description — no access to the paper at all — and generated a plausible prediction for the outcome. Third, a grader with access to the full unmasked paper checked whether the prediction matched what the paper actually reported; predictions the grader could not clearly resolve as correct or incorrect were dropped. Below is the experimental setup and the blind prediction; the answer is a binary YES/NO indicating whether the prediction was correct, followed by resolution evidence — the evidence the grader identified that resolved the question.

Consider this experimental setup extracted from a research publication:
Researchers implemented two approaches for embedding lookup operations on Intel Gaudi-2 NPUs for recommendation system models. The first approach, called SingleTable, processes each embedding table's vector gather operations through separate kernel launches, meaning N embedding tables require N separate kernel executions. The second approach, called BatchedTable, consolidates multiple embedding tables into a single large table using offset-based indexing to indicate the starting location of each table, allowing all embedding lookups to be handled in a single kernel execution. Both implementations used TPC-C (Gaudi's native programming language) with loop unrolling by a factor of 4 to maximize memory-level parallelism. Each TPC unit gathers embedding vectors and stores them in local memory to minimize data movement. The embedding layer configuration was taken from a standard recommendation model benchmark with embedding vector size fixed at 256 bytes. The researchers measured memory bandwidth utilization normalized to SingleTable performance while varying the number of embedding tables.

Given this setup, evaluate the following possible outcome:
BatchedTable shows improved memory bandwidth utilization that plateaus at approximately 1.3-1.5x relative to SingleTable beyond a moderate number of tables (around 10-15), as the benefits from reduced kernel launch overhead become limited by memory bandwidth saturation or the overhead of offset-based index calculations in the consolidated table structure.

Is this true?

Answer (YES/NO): NO